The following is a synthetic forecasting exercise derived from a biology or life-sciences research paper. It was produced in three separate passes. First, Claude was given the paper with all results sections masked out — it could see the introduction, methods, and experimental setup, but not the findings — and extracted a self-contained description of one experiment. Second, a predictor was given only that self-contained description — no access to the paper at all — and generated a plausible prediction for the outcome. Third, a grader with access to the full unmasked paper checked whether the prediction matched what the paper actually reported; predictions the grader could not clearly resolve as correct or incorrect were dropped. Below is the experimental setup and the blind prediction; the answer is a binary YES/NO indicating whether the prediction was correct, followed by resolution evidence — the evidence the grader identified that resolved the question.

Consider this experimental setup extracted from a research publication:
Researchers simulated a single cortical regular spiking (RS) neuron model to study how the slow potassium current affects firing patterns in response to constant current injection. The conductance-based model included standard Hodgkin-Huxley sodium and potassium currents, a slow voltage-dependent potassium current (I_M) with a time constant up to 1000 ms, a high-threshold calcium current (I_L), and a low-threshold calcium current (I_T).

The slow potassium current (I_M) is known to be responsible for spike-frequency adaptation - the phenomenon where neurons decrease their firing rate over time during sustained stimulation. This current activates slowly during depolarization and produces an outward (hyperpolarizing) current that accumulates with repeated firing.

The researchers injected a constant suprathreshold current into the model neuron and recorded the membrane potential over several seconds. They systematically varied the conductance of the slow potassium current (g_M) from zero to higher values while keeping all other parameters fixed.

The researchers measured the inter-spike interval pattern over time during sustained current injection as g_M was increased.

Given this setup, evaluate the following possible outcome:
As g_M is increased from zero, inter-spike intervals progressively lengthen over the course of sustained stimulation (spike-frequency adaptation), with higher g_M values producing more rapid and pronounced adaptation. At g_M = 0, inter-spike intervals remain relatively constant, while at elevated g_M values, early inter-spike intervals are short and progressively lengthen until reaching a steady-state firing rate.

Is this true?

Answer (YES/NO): YES